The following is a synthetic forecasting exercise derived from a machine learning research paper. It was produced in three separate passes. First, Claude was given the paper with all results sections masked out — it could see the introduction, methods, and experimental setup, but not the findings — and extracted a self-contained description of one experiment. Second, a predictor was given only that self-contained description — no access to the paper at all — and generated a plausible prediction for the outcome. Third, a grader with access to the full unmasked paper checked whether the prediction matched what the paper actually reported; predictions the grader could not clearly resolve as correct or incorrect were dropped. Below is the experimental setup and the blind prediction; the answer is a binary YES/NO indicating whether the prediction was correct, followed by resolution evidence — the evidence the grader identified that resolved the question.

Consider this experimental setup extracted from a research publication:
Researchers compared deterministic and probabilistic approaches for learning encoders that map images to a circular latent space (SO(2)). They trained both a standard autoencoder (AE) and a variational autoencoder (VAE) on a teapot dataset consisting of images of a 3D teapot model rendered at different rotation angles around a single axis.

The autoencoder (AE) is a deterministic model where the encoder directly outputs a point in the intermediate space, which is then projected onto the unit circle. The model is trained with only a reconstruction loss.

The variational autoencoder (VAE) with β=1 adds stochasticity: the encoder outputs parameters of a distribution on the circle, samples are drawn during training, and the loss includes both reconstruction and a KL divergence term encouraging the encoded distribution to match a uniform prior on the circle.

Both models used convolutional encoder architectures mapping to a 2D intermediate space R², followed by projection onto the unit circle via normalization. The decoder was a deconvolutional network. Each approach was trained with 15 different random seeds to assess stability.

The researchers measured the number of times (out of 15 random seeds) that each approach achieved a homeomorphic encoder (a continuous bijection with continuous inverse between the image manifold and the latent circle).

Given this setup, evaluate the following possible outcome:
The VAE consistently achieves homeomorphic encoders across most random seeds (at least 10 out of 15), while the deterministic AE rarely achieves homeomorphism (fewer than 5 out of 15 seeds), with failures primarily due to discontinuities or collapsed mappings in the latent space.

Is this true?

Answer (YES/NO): NO